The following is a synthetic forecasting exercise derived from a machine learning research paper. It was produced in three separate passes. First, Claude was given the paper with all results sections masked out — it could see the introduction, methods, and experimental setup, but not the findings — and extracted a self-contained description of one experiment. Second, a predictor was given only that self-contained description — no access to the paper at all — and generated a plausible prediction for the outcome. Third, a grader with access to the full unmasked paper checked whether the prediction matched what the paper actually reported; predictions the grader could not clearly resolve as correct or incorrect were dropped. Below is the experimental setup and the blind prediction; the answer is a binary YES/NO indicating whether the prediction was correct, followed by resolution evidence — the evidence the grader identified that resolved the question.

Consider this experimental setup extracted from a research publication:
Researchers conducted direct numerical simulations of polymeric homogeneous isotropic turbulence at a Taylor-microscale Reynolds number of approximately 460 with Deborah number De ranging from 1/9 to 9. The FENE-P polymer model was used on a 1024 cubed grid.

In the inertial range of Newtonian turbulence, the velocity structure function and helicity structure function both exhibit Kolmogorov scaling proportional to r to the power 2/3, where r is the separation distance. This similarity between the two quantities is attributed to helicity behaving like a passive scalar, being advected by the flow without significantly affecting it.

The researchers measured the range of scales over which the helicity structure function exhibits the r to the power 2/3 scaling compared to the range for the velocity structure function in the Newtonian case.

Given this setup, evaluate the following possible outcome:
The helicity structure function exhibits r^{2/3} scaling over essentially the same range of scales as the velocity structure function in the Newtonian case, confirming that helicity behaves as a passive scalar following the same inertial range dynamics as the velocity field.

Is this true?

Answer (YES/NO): YES